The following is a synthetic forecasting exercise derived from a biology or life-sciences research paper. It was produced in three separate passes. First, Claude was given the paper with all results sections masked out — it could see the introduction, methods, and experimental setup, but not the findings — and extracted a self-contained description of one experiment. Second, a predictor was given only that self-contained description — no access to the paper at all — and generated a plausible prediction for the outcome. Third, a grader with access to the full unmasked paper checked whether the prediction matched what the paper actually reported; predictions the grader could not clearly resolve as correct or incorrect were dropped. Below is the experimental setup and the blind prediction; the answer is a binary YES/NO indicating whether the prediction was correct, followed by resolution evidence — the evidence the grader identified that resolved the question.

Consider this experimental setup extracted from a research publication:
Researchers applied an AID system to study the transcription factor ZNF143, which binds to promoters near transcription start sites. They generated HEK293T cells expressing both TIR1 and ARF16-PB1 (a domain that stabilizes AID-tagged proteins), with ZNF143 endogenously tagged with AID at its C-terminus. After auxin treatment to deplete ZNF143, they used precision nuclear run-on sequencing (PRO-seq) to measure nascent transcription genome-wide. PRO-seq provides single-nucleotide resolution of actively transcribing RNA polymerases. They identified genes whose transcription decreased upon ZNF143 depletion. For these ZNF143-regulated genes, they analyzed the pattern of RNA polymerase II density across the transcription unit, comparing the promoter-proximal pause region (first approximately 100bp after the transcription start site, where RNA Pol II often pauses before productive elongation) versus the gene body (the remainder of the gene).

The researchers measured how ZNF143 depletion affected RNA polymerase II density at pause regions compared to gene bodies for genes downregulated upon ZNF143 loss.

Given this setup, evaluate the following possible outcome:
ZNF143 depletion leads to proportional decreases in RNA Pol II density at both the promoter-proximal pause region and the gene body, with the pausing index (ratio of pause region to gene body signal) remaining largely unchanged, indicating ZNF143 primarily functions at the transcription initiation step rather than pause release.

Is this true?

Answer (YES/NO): NO